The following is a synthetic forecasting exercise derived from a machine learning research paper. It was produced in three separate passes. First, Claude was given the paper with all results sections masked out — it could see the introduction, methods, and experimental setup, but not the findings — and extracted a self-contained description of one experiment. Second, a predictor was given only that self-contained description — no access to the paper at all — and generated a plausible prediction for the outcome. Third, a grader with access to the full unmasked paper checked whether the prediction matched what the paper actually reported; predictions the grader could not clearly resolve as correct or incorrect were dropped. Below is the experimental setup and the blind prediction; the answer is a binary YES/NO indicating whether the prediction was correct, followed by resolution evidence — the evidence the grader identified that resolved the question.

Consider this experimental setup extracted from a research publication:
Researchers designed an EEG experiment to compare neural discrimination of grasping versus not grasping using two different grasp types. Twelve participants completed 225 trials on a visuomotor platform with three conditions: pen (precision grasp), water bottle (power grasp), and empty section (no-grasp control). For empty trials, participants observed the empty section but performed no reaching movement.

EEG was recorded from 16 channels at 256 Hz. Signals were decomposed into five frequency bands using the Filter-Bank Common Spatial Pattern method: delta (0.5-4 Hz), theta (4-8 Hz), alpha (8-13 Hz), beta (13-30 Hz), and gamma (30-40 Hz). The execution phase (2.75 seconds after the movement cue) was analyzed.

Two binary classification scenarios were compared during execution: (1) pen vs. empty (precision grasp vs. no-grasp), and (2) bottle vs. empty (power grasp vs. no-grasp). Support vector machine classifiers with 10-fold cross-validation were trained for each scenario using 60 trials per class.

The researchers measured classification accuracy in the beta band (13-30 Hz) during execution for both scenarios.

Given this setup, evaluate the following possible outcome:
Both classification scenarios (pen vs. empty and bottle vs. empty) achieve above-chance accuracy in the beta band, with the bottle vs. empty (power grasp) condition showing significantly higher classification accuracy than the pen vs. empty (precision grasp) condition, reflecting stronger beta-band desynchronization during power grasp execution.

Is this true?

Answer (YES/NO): NO